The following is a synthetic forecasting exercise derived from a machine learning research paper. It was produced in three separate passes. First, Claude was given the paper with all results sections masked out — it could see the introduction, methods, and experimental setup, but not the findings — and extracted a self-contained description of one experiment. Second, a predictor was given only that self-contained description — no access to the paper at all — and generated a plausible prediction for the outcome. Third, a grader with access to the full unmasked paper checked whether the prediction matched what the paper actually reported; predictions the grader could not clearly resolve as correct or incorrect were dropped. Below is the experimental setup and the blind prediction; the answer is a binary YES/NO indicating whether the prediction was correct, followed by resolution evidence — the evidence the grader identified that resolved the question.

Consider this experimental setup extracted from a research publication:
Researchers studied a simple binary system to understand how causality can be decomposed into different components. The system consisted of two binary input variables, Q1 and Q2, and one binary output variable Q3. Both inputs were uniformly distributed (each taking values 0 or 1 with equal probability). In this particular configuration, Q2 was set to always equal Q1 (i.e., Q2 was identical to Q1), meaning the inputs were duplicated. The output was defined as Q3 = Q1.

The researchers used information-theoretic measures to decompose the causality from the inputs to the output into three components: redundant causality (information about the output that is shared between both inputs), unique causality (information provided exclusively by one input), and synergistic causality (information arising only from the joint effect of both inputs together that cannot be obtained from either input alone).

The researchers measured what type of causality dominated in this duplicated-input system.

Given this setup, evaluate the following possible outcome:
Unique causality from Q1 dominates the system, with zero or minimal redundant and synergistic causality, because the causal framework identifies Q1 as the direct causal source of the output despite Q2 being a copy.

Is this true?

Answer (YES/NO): NO